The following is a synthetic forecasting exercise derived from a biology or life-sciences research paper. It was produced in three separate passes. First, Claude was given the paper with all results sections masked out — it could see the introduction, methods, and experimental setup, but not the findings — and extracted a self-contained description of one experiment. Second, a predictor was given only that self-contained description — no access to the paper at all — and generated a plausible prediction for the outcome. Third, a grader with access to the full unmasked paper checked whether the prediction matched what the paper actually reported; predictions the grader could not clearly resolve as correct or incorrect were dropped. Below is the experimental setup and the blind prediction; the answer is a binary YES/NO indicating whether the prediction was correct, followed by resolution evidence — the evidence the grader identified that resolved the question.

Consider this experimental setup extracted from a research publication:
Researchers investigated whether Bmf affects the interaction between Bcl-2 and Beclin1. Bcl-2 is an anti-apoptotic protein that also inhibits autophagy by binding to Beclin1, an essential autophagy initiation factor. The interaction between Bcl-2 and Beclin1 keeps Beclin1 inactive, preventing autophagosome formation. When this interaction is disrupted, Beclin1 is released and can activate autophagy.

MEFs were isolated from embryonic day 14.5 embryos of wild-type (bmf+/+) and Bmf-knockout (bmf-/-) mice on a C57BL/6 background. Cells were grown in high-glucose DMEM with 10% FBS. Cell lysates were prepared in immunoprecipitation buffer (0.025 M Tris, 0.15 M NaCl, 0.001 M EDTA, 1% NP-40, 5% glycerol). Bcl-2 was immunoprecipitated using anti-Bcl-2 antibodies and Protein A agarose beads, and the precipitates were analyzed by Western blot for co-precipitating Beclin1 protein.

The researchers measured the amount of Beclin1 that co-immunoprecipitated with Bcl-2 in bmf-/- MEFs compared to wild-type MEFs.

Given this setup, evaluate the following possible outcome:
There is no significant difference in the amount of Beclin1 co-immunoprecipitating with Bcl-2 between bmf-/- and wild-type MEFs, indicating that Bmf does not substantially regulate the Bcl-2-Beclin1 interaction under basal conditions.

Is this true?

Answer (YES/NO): NO